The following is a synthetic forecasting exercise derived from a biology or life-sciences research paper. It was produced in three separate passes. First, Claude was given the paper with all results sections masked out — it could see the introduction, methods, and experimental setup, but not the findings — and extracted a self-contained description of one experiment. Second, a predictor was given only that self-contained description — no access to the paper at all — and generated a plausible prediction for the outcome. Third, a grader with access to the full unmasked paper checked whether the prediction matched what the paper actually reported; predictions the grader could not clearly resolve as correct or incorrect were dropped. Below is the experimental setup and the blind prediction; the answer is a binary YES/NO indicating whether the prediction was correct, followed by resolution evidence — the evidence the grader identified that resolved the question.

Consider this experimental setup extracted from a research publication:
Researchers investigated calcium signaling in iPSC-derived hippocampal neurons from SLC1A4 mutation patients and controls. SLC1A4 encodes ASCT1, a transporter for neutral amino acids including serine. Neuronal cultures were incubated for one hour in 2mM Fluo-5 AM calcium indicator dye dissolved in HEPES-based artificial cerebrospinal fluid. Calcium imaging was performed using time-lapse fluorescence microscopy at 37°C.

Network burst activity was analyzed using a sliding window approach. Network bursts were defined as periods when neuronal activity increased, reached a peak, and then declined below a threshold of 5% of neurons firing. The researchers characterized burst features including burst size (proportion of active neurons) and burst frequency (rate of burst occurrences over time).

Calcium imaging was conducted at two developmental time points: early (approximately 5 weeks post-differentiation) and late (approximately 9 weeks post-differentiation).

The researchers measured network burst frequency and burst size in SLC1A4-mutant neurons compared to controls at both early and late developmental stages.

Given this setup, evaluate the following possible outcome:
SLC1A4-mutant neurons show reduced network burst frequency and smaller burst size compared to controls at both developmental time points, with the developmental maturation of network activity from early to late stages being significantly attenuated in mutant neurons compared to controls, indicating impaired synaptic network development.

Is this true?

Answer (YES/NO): NO